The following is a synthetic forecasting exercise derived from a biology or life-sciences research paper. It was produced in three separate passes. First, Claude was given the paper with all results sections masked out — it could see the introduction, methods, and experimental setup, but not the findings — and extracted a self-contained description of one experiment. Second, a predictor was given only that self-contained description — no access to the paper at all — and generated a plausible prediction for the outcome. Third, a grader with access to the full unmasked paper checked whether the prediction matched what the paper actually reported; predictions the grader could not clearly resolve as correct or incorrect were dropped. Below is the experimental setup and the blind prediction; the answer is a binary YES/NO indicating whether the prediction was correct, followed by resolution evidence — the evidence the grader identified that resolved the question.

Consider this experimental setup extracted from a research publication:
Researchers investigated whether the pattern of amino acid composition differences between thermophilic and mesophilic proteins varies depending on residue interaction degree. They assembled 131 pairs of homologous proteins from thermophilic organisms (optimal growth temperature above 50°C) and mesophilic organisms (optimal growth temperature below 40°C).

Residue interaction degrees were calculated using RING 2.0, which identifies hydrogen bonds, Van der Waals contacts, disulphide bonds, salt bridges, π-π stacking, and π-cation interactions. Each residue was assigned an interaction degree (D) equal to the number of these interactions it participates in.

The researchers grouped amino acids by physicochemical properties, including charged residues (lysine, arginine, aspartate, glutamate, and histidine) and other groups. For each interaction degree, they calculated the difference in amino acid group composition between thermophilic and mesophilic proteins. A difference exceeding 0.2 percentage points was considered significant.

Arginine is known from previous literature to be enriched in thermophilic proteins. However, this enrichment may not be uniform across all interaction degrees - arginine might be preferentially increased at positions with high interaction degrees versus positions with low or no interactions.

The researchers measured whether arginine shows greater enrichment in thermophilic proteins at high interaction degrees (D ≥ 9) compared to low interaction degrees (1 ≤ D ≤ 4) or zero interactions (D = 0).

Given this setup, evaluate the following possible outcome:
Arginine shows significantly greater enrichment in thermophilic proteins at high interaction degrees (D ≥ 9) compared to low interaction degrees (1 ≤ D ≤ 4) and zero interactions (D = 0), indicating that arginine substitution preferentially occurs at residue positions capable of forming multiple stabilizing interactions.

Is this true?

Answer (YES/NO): NO